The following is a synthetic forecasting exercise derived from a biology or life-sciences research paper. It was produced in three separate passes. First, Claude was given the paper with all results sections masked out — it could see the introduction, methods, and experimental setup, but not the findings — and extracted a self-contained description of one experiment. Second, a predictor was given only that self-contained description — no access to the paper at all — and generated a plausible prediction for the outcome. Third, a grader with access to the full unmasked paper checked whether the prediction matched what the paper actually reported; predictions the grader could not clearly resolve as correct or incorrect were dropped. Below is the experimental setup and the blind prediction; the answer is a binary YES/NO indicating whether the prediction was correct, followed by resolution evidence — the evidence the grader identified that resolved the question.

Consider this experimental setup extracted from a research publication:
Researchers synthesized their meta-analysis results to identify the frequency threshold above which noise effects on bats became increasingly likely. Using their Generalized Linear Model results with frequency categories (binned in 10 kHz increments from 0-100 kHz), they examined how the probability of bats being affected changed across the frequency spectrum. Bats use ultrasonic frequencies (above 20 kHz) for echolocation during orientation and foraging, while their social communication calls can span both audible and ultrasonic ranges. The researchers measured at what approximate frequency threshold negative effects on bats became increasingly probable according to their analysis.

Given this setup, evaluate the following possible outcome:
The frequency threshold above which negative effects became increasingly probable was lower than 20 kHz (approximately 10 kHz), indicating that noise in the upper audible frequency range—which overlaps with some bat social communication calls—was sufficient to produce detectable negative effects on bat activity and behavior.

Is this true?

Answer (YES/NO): NO